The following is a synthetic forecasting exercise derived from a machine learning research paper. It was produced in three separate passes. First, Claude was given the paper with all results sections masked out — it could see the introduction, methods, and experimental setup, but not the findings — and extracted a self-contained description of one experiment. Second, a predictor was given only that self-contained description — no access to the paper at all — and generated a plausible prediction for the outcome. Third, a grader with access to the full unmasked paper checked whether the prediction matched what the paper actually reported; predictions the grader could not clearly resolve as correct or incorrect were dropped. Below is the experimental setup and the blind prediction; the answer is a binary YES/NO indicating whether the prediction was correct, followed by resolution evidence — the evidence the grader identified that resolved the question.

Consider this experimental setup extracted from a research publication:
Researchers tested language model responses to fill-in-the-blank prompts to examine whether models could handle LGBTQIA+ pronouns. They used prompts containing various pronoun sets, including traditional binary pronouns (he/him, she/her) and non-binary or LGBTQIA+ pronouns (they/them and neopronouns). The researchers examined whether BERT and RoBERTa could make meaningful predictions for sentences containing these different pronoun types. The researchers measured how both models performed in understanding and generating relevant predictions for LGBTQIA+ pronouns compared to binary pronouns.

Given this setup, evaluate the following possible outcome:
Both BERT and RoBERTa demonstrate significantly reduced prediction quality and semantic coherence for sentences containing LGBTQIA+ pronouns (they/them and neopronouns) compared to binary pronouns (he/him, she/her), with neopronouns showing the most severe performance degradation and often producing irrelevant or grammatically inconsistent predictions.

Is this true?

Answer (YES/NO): NO